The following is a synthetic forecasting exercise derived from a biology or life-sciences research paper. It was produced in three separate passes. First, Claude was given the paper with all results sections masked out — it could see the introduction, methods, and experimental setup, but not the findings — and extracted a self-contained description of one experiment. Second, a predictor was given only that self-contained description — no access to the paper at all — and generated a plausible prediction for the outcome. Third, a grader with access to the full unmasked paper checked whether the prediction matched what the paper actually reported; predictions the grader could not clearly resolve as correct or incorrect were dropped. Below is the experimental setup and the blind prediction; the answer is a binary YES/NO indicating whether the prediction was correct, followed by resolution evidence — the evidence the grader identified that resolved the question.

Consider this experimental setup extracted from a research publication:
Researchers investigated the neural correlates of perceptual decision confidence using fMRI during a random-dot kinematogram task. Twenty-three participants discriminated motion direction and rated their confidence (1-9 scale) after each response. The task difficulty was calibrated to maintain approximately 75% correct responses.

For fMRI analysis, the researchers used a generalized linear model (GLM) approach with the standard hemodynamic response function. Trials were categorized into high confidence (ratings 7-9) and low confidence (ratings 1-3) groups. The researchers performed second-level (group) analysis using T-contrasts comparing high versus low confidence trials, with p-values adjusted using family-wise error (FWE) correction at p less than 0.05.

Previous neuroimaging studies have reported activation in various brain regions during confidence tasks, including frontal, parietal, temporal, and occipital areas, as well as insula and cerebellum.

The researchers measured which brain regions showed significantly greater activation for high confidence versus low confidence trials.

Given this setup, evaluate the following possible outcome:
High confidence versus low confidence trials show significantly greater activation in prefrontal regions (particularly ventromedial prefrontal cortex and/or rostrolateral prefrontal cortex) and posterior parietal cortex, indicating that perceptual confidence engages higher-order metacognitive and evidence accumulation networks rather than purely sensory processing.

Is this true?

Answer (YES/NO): NO